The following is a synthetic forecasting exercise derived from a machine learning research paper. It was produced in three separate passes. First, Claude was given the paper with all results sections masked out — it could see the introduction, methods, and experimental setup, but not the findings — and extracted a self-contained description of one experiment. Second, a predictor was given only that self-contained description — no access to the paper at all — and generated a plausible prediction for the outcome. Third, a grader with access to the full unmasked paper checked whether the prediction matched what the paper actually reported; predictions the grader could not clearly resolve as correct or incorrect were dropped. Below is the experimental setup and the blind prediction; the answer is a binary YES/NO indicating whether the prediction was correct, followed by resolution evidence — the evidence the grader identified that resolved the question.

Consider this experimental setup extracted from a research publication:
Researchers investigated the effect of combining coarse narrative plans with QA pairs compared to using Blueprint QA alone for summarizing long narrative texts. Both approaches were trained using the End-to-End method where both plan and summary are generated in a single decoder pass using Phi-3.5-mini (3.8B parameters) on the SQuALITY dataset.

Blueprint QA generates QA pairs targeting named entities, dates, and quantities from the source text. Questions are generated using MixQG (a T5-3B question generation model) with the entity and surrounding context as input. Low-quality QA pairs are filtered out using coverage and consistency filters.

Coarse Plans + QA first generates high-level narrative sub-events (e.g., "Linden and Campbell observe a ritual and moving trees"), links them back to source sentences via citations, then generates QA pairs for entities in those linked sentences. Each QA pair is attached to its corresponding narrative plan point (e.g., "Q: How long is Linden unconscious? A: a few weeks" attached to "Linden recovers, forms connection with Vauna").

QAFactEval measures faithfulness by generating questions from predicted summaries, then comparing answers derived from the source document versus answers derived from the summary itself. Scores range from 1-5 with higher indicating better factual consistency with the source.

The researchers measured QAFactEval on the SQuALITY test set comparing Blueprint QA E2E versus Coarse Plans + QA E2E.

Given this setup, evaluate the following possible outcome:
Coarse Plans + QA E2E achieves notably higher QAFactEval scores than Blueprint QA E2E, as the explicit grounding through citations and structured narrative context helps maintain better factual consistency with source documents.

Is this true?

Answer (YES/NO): NO